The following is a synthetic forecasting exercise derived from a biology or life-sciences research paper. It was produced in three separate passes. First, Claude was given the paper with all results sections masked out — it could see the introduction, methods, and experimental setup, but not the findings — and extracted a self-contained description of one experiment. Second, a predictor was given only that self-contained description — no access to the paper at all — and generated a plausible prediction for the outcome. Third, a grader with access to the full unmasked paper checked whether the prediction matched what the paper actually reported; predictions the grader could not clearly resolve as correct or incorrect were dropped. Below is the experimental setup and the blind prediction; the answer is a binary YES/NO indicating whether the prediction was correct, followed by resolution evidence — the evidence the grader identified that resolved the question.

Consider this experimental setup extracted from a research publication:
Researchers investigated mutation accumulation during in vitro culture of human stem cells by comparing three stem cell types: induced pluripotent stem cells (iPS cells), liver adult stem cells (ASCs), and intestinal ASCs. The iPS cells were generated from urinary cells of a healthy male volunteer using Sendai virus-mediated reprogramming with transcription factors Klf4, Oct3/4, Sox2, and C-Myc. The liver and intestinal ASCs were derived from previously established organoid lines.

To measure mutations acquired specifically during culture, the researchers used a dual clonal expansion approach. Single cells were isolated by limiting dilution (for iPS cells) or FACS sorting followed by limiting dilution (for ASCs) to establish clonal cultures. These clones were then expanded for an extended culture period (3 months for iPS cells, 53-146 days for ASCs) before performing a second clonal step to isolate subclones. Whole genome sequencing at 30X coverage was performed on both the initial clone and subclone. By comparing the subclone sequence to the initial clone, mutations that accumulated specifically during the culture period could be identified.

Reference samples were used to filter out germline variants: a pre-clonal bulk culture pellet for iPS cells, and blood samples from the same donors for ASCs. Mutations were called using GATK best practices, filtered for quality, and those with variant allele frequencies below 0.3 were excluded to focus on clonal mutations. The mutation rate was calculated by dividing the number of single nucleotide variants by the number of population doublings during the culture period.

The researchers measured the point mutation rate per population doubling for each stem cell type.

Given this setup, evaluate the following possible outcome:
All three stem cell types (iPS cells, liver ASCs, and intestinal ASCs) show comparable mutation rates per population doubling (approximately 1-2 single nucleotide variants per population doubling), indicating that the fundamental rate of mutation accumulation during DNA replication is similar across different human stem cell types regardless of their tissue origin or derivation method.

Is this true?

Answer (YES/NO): NO